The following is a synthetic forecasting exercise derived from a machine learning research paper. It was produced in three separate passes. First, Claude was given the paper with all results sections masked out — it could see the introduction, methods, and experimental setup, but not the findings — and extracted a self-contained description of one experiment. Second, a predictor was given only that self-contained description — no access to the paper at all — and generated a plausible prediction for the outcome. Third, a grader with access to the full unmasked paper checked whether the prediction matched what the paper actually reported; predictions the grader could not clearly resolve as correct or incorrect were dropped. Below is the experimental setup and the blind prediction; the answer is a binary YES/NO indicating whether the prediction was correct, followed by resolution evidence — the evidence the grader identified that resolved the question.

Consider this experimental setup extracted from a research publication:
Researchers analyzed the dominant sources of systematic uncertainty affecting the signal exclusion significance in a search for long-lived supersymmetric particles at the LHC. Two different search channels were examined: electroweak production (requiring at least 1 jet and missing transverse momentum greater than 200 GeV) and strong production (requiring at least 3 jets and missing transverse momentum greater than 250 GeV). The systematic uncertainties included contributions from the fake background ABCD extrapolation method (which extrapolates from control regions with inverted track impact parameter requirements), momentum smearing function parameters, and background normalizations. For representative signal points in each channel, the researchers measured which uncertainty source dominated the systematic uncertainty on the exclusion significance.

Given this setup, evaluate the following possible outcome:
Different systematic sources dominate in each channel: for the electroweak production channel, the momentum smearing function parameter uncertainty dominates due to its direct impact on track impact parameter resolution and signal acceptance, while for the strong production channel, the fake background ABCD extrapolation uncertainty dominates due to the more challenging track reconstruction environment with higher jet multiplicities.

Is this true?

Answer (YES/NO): NO